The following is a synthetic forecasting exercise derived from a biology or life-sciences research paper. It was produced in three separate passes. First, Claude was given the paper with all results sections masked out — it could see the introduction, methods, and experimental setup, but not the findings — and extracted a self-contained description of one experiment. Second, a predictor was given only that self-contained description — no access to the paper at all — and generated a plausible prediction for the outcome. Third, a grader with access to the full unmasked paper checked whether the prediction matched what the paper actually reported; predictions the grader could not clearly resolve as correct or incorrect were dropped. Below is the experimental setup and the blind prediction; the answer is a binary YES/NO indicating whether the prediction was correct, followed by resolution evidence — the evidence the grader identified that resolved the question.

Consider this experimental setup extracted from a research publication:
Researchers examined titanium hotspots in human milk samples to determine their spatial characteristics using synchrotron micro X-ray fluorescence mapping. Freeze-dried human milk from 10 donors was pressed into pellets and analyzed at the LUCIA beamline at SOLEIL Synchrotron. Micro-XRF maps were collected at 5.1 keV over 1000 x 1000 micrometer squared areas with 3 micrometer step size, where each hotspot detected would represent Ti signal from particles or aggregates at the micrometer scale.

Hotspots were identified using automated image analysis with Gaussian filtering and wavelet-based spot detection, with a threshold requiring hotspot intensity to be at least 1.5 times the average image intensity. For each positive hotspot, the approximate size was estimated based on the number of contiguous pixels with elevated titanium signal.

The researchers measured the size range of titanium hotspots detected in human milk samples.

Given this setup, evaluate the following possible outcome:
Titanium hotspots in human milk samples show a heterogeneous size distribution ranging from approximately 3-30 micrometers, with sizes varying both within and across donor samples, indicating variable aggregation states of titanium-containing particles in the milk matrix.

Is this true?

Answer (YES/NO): NO